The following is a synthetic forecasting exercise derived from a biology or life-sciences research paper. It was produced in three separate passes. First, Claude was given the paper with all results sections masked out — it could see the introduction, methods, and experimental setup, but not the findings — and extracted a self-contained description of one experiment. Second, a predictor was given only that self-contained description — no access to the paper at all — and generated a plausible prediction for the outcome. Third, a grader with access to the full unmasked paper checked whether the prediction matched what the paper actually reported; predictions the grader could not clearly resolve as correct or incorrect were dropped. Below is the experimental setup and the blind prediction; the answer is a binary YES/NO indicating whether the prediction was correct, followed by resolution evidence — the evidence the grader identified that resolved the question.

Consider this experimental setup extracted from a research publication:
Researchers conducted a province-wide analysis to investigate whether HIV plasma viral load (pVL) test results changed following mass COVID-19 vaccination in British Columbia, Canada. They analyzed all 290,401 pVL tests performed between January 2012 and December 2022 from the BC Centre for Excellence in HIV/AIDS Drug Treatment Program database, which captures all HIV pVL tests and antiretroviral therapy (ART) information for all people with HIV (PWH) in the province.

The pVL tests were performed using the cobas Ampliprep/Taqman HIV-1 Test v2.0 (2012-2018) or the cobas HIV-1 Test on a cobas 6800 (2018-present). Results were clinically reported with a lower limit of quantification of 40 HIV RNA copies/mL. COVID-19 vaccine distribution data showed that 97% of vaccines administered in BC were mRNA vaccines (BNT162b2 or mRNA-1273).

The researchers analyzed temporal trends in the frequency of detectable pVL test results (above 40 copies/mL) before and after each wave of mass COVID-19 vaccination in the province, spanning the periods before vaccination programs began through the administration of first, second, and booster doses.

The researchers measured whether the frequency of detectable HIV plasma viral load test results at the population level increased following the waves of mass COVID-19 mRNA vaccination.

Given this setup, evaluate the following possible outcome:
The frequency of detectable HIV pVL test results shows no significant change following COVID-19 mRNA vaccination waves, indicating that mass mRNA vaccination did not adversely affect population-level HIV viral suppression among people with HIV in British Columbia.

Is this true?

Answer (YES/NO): YES